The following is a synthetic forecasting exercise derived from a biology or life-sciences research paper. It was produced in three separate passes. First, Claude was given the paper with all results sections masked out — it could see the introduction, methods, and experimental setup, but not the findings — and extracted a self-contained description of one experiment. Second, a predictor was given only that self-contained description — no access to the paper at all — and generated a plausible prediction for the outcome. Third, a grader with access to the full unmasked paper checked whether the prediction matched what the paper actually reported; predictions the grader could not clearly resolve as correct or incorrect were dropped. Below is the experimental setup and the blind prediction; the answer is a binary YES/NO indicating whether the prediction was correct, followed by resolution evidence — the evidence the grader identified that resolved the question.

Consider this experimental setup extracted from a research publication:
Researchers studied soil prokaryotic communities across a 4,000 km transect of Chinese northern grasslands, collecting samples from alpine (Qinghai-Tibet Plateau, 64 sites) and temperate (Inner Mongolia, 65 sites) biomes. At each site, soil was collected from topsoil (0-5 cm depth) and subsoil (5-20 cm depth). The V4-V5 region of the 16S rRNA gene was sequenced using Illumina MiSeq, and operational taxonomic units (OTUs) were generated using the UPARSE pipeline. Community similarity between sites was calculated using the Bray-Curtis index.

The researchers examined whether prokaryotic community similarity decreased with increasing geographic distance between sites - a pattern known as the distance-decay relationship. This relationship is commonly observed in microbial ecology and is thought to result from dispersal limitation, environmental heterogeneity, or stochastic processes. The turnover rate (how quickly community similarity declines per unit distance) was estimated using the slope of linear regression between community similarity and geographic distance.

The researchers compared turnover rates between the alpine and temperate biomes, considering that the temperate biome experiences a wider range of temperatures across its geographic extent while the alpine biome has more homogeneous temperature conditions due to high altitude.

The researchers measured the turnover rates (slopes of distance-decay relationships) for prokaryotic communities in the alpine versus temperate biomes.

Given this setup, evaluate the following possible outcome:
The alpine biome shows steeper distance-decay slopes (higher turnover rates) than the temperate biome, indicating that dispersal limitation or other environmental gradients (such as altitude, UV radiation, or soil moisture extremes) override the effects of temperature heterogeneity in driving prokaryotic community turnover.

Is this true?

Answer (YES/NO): NO